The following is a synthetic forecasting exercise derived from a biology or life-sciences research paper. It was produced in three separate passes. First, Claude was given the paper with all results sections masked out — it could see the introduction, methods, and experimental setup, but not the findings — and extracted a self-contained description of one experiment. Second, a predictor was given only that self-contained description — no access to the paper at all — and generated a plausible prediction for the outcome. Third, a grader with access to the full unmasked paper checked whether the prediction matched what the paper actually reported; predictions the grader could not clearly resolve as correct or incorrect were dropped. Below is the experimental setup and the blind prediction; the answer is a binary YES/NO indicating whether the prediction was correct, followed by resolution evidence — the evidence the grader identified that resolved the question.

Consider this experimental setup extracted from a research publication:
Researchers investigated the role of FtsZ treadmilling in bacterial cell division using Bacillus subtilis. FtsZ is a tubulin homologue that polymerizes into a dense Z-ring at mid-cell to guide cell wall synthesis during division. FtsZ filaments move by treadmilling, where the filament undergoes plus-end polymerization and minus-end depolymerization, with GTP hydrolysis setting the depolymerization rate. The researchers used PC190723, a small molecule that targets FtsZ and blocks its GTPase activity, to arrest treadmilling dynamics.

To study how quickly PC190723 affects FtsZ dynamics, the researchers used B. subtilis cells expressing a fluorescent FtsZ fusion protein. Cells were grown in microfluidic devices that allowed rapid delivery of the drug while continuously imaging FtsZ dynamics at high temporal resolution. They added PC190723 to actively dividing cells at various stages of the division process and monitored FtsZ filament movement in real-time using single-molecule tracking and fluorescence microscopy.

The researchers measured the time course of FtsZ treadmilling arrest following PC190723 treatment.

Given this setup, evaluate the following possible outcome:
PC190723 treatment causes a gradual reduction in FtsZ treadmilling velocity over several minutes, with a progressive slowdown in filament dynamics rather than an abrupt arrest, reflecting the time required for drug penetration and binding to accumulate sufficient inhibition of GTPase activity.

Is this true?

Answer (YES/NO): NO